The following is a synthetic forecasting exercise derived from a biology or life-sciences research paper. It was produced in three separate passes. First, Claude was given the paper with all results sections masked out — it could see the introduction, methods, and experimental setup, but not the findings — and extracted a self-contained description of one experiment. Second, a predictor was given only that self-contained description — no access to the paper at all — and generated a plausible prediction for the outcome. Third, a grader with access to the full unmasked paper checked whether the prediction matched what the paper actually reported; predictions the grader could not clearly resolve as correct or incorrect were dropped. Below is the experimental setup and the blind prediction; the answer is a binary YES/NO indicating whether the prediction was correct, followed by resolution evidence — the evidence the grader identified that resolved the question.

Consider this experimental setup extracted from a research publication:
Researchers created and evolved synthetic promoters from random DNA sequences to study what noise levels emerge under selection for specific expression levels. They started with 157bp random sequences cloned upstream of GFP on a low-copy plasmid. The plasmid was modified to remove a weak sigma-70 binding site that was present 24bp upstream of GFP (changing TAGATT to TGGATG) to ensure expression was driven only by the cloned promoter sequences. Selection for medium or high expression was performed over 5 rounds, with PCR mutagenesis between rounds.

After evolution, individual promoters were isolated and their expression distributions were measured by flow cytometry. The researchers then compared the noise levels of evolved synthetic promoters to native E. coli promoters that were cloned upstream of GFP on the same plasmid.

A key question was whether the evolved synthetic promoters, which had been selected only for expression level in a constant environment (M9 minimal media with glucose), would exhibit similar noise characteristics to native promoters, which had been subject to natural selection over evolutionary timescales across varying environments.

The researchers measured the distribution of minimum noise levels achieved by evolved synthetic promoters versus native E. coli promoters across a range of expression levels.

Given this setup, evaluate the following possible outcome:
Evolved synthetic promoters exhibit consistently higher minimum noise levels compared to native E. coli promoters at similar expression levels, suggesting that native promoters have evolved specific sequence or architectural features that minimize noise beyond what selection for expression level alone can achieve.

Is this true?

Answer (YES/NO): NO